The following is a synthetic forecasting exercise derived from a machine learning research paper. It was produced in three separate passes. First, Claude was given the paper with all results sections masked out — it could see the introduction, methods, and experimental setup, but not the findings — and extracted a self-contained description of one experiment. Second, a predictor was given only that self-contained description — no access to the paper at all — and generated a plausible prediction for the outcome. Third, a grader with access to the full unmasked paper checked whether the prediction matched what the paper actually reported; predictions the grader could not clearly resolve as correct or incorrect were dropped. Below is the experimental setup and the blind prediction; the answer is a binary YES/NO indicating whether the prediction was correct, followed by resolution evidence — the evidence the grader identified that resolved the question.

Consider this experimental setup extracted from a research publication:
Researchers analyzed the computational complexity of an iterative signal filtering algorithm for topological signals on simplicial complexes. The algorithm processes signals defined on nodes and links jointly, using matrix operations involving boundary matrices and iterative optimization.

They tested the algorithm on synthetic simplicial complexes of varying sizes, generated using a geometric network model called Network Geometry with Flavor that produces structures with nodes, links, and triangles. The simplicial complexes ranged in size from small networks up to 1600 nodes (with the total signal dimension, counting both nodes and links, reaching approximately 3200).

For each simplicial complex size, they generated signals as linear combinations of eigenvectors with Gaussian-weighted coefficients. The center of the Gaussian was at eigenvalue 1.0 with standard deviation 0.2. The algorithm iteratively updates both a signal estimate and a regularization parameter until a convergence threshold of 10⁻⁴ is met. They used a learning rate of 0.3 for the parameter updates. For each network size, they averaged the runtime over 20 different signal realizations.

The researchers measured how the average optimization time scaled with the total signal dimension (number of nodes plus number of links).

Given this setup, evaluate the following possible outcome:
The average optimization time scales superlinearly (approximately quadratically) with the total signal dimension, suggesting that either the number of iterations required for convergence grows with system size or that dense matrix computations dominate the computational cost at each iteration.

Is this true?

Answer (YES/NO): NO